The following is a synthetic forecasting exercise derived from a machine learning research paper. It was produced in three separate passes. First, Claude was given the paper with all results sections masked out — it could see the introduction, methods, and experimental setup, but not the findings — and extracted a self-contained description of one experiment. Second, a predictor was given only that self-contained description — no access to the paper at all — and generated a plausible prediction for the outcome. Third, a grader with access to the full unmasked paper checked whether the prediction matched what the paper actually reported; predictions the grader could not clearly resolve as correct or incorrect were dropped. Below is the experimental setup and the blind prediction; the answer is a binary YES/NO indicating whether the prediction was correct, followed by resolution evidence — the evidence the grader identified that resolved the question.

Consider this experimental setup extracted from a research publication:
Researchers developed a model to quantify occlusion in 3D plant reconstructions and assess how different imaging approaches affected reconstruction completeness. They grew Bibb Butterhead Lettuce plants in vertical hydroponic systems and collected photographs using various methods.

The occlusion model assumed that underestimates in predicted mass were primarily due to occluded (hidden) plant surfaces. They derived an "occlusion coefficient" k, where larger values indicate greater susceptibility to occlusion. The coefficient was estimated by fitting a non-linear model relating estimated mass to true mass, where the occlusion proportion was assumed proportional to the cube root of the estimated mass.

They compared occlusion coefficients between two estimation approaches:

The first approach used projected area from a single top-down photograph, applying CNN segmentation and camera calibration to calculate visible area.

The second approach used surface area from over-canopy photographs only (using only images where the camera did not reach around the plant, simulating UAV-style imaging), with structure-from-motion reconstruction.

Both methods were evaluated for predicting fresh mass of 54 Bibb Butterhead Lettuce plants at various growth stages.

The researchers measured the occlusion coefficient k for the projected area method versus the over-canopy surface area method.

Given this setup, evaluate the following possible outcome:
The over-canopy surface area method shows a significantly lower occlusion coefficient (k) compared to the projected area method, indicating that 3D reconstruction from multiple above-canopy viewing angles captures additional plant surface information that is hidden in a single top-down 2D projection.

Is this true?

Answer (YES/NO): YES